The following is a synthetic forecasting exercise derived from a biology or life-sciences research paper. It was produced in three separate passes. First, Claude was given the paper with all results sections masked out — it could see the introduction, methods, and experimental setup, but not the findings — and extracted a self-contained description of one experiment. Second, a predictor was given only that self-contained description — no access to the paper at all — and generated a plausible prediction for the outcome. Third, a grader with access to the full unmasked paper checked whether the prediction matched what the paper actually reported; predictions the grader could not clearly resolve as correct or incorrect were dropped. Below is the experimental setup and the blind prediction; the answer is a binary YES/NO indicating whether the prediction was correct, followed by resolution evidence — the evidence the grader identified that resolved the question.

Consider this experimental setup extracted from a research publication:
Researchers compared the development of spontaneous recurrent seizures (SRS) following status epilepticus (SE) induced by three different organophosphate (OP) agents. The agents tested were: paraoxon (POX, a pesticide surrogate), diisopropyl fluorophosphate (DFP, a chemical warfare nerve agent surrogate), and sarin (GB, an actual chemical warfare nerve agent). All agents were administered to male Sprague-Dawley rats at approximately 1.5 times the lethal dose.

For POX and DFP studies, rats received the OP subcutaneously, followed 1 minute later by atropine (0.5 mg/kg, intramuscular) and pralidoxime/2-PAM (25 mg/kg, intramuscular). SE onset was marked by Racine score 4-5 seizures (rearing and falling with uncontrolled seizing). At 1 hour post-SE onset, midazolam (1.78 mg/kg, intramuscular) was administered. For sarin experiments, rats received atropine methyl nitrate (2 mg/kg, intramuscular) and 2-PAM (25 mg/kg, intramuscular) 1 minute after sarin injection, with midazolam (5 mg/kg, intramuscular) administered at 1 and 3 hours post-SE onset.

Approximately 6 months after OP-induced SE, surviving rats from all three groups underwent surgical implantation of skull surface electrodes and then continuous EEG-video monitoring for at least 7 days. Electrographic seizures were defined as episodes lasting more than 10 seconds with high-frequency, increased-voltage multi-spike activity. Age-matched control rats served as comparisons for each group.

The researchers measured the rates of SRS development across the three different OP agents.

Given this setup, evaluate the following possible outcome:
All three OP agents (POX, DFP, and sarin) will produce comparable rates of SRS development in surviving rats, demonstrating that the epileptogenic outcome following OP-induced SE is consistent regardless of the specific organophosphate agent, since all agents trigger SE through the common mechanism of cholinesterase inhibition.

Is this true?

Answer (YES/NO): YES